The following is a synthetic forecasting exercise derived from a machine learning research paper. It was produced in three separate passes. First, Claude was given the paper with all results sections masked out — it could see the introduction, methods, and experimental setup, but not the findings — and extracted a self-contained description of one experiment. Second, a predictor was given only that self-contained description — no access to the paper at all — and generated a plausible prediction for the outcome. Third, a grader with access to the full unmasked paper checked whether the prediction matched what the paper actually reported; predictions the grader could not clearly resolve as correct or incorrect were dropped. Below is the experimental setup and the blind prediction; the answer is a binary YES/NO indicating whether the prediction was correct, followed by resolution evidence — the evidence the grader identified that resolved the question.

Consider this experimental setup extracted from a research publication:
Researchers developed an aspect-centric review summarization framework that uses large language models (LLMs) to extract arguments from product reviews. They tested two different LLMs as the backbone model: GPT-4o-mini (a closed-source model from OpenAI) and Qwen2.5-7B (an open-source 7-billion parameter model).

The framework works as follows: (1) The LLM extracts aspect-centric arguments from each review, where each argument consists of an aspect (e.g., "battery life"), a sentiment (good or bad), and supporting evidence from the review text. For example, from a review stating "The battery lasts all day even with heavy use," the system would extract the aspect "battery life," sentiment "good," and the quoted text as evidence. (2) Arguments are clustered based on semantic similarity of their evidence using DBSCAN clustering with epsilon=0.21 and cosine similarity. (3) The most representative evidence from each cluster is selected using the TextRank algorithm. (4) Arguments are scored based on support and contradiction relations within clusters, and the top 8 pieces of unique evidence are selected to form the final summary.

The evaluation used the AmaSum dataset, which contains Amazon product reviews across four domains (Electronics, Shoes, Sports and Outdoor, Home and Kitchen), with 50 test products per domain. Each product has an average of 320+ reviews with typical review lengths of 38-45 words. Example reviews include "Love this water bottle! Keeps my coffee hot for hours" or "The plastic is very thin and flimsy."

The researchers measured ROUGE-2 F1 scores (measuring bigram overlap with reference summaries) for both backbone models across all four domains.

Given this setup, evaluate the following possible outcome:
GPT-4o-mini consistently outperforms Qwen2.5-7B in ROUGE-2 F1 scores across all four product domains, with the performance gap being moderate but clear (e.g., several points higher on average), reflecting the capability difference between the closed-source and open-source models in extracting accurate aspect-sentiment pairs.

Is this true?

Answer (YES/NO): NO